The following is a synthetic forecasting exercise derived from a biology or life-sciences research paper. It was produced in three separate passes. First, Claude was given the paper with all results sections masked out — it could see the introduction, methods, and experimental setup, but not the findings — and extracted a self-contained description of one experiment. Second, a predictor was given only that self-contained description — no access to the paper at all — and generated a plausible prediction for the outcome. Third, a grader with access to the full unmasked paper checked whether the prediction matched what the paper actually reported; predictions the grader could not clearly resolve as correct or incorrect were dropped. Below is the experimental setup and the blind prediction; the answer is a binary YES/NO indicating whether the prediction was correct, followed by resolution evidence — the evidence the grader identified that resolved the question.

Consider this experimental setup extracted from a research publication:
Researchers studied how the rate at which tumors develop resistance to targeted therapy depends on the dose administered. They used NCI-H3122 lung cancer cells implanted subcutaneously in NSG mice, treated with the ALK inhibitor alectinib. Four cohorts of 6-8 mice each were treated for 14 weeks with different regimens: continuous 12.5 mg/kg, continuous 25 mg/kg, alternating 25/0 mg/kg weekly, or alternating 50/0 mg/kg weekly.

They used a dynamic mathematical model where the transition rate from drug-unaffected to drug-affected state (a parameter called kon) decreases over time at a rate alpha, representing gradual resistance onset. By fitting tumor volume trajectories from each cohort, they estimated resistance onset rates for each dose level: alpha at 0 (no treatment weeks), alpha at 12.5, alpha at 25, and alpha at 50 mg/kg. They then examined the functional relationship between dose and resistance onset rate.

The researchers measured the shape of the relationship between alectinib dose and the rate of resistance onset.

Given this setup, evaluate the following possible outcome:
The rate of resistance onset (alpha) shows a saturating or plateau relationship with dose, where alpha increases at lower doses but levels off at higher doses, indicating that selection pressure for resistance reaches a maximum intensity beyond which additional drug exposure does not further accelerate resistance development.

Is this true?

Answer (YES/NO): YES